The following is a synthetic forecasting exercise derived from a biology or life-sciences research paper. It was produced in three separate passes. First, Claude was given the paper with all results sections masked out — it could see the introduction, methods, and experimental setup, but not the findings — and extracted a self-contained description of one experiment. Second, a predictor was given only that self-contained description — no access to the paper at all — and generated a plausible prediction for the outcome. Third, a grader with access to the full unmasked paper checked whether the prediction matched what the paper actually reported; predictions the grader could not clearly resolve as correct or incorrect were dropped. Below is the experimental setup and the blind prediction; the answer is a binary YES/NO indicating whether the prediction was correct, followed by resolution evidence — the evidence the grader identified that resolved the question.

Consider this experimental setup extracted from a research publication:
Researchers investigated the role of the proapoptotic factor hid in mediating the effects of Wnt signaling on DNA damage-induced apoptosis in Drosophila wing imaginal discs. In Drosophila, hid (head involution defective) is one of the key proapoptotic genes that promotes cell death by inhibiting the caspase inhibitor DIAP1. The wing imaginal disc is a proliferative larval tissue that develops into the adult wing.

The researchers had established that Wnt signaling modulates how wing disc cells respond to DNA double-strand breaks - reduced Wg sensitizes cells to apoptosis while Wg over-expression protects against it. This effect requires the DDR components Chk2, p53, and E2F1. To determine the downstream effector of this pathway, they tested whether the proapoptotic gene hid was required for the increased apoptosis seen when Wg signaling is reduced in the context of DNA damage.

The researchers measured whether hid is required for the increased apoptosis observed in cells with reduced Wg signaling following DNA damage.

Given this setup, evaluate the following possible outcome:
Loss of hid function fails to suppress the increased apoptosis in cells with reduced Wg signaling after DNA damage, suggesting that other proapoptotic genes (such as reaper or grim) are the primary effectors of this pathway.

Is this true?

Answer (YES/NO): NO